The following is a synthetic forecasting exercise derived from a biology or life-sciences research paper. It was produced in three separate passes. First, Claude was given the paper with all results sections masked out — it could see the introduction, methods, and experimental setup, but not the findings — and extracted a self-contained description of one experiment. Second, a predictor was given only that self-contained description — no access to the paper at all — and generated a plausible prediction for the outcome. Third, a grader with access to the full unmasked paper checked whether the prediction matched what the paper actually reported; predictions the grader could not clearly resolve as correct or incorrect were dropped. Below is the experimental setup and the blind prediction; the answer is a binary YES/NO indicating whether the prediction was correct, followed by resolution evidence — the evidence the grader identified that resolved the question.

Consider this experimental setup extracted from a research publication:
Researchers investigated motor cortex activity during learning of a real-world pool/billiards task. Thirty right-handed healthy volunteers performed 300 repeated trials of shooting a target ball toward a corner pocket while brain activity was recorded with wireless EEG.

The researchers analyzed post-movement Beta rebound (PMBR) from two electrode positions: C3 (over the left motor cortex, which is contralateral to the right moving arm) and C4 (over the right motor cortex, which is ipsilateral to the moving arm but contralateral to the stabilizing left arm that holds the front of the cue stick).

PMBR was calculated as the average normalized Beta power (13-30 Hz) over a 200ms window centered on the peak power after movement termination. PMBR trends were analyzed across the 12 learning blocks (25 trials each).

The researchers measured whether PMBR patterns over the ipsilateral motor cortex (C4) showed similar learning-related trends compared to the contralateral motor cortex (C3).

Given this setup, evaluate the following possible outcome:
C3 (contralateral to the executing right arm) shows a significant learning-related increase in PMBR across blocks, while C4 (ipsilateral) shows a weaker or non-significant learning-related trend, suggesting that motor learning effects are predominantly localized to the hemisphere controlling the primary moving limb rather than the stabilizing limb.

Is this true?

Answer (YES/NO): NO